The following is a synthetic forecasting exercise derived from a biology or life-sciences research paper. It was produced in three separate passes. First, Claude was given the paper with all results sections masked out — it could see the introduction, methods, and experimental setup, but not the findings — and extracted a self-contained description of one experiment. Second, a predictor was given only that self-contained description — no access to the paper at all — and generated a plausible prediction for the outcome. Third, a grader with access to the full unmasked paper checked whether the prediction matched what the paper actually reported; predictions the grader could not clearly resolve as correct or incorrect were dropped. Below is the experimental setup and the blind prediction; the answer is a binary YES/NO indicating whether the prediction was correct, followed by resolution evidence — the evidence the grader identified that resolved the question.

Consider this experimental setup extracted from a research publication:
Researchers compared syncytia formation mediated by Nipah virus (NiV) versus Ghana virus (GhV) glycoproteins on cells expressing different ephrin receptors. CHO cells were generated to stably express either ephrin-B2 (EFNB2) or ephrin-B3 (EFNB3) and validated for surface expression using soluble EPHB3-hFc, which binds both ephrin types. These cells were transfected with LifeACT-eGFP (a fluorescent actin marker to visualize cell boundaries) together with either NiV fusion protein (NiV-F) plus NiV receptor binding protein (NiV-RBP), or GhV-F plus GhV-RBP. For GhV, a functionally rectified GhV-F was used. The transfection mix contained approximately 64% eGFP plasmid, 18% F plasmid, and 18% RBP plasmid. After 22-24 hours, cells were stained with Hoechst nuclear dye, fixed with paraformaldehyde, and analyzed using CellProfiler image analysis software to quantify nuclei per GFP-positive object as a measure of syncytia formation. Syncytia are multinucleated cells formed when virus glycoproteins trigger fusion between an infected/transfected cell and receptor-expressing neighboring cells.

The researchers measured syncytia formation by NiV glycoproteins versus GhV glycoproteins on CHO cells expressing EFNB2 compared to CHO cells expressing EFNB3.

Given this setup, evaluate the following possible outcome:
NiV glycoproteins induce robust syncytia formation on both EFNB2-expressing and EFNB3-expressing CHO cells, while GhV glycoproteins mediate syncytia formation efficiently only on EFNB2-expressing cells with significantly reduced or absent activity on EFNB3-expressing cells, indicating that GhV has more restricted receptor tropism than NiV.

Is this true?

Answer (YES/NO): YES